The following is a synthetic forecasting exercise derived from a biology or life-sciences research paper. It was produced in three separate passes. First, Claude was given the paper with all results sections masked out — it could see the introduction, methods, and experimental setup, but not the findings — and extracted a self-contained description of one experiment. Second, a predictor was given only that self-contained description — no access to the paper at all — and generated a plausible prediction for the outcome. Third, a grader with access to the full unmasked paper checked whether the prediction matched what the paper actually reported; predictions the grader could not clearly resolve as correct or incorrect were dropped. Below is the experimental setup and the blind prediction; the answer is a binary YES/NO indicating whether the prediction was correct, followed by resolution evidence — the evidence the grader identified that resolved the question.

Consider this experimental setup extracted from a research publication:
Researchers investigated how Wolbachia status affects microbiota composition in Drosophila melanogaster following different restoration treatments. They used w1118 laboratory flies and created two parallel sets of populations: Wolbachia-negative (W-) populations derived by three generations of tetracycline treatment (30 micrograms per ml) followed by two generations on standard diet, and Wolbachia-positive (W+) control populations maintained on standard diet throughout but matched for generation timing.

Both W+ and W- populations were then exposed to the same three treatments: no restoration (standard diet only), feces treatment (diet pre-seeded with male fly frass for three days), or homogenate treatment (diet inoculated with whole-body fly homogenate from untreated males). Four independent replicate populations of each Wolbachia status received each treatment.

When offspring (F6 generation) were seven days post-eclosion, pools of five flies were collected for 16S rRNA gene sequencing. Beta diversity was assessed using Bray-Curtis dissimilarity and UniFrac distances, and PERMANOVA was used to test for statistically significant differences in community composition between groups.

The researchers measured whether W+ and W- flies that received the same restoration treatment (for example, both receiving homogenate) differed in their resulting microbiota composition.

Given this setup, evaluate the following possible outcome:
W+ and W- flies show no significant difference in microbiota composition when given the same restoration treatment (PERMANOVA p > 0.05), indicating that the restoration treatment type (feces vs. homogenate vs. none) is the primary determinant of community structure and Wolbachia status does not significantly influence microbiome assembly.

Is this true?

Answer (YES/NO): NO